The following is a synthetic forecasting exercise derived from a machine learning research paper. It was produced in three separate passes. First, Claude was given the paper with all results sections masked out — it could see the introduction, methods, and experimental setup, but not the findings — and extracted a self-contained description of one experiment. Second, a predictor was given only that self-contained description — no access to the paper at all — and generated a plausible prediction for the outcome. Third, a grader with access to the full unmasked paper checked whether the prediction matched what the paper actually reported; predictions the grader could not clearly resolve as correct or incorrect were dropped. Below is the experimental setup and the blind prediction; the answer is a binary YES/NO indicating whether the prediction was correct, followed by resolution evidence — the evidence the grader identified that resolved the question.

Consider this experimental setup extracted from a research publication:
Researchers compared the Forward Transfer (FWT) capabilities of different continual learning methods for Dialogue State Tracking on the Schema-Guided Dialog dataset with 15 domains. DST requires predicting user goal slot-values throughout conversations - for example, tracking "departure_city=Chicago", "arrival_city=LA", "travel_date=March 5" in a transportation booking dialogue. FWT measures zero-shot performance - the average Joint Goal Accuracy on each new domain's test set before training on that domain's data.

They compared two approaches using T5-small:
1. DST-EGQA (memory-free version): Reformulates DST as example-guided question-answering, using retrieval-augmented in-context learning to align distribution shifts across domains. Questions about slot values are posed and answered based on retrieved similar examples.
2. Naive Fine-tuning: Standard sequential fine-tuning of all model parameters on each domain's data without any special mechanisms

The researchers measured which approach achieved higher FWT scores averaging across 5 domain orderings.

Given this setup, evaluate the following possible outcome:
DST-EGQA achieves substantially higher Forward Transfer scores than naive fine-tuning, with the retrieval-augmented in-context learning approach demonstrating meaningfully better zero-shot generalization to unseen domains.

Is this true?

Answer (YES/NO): YES